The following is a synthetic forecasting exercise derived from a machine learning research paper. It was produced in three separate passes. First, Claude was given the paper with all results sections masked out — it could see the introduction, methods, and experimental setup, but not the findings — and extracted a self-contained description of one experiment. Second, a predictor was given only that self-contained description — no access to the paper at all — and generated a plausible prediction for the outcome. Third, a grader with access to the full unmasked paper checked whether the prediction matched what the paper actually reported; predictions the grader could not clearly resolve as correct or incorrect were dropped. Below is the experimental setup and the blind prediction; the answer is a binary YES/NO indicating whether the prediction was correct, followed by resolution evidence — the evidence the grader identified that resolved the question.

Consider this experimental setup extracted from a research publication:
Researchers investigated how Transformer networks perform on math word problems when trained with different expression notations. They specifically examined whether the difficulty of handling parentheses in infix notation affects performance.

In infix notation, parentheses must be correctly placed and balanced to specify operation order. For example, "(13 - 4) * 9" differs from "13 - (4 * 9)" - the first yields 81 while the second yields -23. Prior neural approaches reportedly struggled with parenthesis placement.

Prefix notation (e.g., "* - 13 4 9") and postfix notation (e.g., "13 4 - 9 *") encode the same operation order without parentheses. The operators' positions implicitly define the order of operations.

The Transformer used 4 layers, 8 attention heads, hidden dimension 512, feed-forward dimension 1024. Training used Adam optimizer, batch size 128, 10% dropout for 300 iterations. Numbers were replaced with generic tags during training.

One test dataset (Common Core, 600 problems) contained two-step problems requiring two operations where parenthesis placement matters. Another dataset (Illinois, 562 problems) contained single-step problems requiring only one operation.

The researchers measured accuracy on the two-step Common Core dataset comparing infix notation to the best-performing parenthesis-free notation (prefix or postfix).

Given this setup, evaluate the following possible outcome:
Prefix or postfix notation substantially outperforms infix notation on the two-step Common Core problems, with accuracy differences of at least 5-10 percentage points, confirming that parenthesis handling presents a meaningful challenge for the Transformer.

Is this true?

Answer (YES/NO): YES